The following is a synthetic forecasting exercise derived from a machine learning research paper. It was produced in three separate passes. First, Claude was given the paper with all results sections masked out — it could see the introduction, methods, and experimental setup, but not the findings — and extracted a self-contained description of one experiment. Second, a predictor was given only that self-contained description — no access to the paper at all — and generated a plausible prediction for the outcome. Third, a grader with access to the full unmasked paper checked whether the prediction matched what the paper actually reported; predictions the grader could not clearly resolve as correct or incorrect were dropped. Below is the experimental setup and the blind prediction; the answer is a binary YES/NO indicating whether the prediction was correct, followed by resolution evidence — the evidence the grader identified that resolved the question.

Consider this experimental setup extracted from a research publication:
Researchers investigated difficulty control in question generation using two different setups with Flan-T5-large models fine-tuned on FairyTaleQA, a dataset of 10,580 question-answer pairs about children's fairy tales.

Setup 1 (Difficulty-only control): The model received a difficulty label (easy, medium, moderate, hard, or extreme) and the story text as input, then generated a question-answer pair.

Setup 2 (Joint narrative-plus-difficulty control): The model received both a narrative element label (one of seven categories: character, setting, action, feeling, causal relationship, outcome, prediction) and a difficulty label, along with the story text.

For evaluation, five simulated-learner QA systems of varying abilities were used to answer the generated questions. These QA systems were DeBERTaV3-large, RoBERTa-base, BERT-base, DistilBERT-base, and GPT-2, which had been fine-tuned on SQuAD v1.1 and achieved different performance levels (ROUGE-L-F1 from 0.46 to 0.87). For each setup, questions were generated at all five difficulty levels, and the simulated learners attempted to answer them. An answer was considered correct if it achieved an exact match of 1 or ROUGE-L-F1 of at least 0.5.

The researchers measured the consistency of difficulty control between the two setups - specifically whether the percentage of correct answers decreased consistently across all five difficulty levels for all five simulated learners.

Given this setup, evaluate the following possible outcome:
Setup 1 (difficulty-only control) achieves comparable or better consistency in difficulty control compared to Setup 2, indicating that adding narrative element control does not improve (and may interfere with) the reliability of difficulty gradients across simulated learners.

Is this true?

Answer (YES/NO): YES